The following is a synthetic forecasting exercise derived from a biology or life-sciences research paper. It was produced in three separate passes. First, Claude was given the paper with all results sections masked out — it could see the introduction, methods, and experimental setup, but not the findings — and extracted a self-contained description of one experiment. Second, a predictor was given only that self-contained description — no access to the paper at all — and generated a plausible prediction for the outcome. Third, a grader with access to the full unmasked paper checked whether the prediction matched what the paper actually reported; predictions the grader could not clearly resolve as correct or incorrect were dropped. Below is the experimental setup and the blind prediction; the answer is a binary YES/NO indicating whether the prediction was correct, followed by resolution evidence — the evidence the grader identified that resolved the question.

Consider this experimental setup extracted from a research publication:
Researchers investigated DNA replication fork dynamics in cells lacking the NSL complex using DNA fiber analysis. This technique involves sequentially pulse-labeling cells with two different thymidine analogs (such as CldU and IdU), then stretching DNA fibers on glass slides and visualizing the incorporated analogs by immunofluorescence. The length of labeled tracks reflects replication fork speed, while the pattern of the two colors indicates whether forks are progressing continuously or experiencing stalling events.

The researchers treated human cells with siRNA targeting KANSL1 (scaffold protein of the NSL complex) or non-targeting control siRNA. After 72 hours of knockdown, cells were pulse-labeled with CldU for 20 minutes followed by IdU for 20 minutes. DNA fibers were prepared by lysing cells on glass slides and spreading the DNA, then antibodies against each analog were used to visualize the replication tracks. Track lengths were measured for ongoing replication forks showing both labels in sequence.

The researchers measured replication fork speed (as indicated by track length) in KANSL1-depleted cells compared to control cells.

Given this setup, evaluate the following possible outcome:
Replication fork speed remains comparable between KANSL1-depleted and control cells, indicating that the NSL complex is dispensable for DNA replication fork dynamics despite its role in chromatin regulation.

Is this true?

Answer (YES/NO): NO